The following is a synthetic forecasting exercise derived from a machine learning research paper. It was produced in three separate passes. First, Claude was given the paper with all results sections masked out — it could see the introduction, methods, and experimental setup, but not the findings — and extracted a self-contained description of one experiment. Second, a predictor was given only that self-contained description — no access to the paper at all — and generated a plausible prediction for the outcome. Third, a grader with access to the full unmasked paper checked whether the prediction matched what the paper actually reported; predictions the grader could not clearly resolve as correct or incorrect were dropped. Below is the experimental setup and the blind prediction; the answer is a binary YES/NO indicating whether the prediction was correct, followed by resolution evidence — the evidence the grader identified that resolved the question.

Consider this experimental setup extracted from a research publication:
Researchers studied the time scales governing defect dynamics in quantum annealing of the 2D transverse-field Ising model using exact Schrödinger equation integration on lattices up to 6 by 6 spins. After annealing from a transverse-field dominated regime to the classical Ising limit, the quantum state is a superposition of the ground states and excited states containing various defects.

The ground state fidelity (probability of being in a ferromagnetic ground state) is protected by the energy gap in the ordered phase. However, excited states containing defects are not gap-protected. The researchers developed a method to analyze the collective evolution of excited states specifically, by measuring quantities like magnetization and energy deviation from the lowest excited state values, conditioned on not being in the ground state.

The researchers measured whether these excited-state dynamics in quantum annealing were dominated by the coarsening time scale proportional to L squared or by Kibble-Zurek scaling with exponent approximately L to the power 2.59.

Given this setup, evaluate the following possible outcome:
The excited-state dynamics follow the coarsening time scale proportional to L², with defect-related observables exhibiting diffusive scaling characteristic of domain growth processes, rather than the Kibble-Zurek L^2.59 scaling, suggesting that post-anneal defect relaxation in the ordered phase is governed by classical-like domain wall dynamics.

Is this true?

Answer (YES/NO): YES